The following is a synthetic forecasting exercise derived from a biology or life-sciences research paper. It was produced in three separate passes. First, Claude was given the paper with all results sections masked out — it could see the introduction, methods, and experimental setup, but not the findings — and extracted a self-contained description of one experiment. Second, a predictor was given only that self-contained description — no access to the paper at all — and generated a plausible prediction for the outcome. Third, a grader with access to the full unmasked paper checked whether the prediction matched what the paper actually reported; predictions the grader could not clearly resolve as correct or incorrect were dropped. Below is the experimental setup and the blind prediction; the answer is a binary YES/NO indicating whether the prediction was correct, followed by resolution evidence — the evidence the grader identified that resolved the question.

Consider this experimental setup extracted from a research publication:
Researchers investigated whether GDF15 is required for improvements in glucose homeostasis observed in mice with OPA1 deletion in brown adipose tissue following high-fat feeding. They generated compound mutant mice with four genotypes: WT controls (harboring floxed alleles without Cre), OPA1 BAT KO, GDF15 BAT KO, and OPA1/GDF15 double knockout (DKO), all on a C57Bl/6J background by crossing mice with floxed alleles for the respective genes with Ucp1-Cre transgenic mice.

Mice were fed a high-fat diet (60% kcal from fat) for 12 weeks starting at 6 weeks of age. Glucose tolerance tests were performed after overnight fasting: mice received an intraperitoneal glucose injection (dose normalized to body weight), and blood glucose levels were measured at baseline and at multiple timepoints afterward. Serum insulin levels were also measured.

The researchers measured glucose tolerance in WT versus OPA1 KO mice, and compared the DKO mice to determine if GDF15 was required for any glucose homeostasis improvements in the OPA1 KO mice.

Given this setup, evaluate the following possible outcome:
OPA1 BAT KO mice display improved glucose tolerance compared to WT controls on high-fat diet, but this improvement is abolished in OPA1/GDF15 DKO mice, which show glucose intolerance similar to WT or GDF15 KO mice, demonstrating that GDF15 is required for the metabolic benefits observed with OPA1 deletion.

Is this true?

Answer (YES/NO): YES